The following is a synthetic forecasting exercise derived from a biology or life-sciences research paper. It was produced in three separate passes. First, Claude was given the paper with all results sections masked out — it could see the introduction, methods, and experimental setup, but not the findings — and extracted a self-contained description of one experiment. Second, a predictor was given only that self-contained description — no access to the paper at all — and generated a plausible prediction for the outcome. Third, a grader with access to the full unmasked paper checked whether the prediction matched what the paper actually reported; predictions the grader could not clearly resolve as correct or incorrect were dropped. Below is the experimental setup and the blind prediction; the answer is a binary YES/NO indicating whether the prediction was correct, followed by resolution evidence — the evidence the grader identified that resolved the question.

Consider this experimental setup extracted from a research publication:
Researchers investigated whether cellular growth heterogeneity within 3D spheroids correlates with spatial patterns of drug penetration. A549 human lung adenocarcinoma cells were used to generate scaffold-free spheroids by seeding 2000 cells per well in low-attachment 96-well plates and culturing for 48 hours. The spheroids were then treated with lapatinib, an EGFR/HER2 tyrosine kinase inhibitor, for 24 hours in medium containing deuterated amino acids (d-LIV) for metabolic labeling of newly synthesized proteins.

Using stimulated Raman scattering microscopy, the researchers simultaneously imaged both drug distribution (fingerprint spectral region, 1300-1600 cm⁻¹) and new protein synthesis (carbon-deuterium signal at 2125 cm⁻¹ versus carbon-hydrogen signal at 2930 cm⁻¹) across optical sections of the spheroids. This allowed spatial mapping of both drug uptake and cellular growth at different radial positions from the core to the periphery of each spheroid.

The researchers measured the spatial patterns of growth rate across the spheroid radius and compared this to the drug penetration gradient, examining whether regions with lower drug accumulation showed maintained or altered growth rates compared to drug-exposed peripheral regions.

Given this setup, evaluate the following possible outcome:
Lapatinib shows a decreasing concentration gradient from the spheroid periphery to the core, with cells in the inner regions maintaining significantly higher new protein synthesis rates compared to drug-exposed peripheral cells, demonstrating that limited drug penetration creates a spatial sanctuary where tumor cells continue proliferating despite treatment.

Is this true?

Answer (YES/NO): NO